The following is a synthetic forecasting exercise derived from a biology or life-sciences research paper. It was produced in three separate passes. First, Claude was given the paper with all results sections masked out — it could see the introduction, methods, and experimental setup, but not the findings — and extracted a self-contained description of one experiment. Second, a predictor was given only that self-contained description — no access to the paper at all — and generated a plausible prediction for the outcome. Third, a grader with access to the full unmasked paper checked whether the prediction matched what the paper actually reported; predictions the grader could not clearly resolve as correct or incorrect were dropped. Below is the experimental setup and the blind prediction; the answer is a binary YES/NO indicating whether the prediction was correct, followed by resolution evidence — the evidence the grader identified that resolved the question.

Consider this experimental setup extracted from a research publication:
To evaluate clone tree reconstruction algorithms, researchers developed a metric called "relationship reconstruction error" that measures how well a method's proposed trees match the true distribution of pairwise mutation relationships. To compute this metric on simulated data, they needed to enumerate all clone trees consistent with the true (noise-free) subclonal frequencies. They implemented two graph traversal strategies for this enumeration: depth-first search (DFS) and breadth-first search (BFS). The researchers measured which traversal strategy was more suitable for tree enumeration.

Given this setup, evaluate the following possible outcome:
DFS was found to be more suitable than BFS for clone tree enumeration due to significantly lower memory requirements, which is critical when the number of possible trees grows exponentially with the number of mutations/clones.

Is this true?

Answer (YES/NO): YES